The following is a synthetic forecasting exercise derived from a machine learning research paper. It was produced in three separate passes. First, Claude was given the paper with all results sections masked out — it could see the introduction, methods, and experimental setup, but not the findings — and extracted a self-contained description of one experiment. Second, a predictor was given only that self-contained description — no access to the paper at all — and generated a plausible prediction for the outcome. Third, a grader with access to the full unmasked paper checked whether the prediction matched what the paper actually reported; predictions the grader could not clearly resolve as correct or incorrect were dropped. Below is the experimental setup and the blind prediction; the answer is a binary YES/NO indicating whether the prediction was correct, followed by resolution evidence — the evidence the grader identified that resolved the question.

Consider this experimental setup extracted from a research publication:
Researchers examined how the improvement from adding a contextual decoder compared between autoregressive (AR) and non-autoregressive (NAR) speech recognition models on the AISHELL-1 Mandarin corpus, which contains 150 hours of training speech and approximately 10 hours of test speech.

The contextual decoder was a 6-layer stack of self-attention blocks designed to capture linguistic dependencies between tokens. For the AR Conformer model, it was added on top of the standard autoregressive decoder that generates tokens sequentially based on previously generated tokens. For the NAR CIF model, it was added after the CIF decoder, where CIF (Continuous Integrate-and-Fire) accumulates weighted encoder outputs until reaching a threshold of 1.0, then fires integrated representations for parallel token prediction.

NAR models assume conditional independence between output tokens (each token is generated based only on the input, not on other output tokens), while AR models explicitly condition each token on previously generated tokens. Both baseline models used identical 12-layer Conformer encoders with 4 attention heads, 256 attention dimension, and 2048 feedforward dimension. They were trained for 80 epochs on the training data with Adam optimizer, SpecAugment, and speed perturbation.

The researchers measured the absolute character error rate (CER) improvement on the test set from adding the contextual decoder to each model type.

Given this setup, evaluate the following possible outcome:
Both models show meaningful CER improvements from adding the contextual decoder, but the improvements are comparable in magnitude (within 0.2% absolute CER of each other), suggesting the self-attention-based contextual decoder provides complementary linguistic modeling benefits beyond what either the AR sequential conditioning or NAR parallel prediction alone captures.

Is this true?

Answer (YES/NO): YES